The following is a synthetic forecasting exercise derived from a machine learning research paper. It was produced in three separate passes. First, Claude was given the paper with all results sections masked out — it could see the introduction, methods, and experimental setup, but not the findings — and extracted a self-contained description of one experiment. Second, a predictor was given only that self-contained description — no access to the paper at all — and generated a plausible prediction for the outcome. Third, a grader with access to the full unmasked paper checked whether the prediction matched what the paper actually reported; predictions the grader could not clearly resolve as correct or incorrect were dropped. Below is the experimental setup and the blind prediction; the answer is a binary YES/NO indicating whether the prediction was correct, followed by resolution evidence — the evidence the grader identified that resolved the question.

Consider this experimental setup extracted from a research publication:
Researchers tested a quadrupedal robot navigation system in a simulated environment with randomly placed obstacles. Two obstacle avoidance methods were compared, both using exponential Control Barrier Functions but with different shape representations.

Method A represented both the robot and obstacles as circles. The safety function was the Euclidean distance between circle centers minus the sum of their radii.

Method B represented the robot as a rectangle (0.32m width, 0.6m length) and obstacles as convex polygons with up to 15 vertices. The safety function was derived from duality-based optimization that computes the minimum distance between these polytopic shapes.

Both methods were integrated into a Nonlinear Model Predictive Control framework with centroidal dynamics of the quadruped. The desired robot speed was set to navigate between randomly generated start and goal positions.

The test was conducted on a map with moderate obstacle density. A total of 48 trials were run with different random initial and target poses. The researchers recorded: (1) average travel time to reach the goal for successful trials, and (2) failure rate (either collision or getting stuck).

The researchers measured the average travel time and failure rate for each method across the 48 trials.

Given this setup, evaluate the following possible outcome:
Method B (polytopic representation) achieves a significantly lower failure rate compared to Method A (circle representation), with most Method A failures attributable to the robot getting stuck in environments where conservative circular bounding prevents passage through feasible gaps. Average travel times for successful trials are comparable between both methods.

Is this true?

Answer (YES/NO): NO